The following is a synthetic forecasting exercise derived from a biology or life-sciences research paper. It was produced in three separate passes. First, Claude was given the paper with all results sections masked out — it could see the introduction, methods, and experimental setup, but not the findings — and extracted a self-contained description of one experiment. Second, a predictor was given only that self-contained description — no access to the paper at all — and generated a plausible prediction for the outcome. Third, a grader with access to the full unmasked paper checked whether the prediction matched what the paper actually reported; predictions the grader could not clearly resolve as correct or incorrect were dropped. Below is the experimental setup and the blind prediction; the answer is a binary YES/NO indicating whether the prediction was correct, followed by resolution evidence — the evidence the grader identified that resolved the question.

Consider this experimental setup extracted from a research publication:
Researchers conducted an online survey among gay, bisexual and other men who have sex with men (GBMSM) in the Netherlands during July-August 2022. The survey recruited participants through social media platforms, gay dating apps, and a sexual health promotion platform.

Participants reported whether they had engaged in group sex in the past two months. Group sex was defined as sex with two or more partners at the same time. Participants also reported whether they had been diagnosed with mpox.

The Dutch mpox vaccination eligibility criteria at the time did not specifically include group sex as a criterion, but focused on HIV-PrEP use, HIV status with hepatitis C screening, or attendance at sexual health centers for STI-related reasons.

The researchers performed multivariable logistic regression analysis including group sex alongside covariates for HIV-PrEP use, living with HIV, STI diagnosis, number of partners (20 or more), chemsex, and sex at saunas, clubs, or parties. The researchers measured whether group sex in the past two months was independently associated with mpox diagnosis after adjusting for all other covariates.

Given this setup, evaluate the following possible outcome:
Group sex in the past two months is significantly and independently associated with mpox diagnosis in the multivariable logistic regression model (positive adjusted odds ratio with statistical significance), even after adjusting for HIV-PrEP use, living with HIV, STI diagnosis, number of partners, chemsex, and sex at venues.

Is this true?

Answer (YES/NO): NO